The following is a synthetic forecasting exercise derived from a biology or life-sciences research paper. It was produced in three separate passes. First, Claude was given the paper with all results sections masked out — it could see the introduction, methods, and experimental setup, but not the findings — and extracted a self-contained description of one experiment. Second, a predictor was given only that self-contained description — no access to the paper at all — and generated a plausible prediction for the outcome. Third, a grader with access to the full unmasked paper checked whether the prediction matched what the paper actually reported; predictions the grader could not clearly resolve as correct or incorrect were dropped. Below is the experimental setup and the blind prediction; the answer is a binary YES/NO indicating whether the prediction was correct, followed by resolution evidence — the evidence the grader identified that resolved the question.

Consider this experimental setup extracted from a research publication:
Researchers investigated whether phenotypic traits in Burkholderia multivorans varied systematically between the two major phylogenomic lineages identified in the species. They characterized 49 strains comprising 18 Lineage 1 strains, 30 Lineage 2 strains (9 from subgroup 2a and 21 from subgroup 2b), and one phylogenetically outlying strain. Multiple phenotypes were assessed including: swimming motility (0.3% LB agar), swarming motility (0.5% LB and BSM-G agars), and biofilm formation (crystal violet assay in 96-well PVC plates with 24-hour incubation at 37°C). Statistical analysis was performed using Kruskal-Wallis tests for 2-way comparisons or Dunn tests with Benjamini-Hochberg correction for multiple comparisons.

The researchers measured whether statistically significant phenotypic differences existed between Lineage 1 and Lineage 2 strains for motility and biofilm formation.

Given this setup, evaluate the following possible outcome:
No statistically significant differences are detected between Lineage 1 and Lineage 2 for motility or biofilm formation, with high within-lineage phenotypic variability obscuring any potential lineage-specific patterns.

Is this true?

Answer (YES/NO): YES